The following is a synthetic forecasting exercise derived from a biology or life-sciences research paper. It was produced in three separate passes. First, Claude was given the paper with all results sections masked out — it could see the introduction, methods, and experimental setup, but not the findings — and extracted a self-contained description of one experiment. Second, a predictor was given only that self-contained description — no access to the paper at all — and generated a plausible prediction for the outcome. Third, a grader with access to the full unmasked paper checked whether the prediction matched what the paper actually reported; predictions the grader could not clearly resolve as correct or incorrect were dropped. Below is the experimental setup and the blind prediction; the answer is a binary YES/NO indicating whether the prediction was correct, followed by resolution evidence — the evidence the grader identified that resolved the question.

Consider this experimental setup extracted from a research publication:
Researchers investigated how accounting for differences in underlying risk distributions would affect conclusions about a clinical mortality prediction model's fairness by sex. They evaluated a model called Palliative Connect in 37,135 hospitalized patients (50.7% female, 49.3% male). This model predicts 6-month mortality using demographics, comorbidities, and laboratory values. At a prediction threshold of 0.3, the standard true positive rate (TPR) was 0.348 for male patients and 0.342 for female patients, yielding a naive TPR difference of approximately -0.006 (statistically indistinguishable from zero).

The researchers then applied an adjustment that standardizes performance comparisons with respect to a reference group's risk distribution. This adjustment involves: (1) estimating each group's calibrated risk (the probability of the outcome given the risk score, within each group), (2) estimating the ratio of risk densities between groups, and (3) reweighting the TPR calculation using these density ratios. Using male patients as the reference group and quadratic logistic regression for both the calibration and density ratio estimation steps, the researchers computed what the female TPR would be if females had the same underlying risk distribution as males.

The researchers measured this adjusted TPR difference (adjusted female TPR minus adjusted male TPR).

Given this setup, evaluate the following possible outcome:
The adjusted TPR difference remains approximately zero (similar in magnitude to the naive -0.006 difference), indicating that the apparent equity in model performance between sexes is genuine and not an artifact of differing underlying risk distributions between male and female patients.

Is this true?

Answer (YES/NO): NO